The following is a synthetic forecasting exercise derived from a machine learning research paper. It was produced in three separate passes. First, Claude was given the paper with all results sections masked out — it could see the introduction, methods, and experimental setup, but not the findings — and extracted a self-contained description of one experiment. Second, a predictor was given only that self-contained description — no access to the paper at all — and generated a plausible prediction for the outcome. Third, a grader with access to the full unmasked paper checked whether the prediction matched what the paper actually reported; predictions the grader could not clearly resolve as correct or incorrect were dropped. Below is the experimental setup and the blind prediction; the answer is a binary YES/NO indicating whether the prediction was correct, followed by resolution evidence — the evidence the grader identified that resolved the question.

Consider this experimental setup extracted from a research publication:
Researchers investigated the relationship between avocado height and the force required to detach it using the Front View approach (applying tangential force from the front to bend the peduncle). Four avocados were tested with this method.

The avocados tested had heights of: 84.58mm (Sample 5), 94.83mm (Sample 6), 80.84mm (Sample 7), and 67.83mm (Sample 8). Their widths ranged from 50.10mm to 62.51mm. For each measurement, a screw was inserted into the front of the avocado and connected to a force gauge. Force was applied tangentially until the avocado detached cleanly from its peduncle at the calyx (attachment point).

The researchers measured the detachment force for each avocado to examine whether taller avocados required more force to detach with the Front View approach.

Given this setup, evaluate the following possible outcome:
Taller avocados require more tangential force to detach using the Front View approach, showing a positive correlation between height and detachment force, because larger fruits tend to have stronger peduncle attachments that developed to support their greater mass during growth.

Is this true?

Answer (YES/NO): YES